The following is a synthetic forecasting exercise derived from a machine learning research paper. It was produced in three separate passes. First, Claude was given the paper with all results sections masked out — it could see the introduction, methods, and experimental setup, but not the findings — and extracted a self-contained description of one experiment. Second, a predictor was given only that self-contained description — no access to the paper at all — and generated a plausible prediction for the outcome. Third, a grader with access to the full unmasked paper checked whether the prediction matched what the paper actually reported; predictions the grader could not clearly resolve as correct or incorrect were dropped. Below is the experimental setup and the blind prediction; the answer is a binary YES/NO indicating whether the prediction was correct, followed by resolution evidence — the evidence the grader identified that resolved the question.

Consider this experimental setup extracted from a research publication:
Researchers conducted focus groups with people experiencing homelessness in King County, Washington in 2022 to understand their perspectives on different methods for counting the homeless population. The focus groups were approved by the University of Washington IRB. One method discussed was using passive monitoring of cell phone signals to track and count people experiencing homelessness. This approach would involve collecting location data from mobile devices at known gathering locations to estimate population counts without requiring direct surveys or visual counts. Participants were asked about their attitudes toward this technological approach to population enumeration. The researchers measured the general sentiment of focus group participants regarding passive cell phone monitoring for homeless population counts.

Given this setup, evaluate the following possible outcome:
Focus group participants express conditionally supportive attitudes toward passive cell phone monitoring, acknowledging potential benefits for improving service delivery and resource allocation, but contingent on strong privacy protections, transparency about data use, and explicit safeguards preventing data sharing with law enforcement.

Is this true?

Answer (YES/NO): NO